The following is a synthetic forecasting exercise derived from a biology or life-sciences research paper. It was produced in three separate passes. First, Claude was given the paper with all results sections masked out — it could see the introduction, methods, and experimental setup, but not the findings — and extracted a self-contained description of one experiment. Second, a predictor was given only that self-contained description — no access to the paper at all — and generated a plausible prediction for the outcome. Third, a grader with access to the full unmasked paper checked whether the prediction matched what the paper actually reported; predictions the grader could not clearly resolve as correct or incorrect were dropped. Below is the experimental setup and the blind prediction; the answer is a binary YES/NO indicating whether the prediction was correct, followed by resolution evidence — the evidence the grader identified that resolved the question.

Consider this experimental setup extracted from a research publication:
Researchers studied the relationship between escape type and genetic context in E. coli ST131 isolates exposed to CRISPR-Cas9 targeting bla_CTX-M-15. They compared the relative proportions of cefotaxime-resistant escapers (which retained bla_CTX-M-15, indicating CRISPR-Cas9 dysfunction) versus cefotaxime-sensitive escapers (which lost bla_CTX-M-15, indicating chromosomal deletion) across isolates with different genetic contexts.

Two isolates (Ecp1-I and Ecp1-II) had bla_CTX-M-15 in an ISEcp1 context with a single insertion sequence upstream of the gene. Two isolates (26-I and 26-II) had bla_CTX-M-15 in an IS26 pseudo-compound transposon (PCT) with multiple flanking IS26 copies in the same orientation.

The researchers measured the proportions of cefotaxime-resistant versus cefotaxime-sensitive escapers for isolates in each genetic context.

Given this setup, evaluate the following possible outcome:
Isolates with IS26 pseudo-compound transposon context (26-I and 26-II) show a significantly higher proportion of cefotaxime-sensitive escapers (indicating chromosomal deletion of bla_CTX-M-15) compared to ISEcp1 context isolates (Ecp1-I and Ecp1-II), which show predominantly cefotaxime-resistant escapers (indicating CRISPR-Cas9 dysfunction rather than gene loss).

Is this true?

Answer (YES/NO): NO